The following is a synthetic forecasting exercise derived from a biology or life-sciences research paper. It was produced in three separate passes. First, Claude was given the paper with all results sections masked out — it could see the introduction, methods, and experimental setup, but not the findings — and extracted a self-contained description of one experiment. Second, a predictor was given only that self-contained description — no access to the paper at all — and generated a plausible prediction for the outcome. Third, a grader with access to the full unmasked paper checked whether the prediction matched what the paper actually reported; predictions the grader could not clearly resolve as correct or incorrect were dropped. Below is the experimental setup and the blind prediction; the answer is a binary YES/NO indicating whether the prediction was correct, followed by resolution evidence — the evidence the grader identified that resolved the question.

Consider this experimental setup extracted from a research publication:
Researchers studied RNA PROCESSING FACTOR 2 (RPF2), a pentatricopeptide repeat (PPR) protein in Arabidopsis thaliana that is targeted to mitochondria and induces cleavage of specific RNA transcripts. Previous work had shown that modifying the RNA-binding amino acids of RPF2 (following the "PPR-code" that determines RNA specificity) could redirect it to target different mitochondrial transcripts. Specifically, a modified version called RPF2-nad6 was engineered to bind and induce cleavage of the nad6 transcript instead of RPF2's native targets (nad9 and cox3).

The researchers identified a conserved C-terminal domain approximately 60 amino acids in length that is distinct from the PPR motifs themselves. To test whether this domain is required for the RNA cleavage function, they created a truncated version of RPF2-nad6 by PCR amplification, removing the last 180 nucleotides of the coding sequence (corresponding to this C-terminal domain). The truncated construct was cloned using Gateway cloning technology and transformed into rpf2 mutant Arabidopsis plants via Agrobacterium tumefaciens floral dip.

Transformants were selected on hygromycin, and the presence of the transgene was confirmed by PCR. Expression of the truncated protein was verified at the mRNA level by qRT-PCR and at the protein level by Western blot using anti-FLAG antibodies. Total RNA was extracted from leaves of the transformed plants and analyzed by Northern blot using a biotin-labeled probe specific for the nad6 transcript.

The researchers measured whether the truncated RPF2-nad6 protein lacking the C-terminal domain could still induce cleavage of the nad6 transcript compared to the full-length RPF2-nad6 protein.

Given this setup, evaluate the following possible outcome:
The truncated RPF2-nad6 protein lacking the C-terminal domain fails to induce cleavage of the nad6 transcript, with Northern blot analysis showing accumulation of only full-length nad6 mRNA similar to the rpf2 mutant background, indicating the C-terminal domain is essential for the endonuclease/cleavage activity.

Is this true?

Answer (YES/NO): YES